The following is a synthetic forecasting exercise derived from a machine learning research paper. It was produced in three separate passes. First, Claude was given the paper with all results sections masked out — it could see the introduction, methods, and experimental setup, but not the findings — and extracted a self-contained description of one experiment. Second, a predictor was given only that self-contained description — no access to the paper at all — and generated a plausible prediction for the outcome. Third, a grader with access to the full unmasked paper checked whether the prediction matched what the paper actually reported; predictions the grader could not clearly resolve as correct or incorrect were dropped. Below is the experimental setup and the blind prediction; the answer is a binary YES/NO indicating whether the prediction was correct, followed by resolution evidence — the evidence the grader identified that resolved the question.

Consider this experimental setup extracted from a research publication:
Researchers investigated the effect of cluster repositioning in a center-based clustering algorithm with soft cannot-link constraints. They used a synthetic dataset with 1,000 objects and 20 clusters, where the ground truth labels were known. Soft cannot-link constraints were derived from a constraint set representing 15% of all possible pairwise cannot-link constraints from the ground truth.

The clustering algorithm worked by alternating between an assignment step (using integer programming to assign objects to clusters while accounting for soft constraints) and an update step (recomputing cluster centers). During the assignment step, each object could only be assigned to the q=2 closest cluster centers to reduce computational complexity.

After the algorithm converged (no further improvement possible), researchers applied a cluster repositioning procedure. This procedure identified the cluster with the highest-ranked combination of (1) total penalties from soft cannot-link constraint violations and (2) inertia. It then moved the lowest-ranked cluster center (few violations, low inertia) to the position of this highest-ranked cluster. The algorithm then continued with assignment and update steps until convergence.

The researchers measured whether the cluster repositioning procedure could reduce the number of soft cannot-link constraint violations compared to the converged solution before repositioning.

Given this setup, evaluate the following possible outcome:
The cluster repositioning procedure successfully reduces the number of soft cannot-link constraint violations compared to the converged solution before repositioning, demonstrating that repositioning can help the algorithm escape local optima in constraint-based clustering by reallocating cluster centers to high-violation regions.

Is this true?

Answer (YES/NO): YES